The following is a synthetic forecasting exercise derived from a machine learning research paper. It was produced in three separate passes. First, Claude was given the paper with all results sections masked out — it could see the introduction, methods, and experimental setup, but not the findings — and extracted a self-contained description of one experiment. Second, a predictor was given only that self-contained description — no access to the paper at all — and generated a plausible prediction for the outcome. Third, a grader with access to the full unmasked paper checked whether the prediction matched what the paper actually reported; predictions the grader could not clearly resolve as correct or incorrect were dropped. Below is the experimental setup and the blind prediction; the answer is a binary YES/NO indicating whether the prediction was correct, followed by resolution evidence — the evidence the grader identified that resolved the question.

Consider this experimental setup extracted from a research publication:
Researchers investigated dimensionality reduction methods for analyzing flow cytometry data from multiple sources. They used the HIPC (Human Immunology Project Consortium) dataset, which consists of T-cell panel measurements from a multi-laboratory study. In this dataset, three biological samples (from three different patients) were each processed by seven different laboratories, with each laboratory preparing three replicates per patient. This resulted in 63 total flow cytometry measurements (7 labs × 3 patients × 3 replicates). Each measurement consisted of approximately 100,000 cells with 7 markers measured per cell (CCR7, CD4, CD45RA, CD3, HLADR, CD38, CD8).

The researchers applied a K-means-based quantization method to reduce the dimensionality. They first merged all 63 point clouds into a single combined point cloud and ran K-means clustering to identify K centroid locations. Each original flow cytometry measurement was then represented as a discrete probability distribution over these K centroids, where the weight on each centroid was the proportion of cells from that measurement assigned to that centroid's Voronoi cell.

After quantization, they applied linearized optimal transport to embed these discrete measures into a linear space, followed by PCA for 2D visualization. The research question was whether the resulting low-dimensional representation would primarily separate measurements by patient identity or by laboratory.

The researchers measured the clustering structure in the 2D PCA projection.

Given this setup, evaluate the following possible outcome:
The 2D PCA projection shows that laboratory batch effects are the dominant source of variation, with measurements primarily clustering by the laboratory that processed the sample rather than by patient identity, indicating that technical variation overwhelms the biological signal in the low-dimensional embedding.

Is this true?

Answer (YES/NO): NO